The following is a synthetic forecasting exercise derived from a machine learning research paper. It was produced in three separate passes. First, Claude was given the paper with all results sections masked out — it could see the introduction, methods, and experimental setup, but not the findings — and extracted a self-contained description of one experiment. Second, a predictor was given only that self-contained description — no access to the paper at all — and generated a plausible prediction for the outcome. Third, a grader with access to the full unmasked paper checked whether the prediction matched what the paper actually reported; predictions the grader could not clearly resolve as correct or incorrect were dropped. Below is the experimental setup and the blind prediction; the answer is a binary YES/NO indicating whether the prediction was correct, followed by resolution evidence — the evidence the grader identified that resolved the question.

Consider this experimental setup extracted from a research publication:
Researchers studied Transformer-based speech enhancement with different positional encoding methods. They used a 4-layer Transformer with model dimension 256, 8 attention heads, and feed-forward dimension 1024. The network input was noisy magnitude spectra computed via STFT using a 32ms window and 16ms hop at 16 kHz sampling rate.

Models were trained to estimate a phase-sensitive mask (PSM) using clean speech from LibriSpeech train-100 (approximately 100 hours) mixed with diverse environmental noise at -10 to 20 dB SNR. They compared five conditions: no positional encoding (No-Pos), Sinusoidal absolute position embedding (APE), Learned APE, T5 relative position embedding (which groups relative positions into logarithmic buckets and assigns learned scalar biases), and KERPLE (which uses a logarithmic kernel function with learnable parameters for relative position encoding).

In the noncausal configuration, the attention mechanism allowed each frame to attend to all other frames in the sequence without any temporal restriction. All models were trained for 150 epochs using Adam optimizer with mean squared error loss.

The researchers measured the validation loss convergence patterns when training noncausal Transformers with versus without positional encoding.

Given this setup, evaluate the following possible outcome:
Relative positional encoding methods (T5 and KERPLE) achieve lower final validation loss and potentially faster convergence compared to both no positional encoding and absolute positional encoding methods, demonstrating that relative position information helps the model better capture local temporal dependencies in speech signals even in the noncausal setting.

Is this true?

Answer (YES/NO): YES